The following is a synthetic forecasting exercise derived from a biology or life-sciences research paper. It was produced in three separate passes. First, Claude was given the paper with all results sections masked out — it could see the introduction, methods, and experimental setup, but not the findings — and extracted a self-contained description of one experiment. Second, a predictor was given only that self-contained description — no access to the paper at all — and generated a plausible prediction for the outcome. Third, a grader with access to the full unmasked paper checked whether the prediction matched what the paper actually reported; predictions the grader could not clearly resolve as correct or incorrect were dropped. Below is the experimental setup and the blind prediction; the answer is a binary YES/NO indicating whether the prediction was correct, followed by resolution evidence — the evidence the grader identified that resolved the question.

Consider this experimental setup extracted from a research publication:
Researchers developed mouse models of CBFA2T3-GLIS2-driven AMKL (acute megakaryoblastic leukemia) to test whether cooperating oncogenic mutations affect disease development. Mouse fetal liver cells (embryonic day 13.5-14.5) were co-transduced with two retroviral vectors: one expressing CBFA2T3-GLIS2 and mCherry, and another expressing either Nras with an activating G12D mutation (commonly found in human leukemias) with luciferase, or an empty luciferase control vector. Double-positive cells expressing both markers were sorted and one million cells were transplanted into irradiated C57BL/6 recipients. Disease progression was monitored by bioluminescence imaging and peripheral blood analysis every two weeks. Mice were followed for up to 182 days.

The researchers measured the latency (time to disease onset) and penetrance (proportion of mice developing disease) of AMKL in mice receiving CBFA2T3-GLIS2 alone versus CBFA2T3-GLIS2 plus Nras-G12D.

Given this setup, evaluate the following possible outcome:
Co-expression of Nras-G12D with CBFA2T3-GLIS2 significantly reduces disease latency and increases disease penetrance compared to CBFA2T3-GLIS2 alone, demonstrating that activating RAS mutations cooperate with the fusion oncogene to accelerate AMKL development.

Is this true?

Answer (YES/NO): YES